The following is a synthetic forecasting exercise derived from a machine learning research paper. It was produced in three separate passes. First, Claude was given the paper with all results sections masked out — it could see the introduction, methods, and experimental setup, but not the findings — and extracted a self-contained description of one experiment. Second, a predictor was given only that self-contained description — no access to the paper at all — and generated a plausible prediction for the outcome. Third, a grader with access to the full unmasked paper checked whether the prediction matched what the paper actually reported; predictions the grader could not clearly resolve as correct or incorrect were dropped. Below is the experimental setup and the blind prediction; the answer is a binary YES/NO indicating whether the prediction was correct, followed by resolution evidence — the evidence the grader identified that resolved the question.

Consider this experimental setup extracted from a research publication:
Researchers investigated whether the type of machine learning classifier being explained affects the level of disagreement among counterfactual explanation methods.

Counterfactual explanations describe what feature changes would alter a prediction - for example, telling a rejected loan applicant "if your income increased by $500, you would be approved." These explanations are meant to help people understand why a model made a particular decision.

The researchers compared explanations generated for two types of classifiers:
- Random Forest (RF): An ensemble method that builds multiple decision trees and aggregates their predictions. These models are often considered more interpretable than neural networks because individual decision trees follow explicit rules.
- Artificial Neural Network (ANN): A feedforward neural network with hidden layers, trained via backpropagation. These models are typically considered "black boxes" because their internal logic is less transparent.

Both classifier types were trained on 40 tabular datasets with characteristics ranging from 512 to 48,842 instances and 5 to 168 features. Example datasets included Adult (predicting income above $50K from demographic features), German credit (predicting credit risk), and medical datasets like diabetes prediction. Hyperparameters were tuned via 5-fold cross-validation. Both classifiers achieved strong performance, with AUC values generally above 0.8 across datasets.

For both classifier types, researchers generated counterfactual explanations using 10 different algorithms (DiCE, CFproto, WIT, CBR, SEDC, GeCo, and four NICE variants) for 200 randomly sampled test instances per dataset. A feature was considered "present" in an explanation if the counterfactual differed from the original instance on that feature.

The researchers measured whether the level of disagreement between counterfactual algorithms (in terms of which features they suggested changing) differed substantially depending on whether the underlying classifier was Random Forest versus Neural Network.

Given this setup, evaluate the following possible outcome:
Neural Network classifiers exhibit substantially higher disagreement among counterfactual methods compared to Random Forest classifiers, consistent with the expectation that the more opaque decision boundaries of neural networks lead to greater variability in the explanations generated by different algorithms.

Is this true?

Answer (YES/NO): NO